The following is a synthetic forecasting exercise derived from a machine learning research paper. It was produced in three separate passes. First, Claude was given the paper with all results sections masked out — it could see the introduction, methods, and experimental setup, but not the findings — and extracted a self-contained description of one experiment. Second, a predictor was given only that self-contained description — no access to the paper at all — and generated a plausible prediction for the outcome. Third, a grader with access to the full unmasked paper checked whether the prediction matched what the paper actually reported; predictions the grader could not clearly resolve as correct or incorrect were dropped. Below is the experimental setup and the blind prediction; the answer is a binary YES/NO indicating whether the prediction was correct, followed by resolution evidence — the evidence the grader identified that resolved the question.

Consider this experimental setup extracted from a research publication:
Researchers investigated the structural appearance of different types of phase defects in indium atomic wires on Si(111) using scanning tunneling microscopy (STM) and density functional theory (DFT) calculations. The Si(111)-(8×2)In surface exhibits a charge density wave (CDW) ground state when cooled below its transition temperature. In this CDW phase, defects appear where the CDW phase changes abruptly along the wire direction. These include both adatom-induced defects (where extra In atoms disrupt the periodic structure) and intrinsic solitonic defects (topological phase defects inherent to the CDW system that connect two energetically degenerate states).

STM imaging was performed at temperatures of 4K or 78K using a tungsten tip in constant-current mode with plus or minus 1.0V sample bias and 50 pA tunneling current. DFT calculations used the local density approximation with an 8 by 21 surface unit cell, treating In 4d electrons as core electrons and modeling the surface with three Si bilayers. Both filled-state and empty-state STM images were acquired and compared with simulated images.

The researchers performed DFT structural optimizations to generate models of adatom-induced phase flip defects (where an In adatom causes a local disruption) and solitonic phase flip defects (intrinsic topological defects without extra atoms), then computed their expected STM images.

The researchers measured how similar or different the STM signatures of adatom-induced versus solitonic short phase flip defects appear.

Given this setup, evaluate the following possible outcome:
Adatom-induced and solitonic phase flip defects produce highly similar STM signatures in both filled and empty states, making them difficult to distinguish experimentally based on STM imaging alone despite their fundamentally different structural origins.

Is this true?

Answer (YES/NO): NO